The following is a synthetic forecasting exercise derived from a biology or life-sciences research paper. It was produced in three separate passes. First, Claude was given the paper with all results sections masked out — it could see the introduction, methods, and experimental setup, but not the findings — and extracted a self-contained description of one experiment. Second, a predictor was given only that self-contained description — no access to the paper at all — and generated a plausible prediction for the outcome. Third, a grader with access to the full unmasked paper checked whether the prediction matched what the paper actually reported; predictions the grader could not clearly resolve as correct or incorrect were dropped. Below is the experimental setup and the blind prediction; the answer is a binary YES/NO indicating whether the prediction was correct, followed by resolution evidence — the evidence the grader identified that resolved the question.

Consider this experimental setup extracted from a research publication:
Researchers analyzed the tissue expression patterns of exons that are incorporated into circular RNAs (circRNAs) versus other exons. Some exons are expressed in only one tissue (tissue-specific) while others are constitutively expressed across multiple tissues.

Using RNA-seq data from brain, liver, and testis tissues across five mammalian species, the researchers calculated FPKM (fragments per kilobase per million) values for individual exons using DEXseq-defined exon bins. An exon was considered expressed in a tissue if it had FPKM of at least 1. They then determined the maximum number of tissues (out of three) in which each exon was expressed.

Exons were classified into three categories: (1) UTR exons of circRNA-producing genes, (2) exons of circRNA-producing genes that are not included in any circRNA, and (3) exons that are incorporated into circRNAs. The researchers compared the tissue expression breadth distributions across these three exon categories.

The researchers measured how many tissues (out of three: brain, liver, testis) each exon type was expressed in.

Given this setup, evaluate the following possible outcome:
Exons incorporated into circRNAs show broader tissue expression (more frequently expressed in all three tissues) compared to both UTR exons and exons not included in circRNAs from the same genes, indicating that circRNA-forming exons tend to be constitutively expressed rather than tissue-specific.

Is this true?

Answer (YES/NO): YES